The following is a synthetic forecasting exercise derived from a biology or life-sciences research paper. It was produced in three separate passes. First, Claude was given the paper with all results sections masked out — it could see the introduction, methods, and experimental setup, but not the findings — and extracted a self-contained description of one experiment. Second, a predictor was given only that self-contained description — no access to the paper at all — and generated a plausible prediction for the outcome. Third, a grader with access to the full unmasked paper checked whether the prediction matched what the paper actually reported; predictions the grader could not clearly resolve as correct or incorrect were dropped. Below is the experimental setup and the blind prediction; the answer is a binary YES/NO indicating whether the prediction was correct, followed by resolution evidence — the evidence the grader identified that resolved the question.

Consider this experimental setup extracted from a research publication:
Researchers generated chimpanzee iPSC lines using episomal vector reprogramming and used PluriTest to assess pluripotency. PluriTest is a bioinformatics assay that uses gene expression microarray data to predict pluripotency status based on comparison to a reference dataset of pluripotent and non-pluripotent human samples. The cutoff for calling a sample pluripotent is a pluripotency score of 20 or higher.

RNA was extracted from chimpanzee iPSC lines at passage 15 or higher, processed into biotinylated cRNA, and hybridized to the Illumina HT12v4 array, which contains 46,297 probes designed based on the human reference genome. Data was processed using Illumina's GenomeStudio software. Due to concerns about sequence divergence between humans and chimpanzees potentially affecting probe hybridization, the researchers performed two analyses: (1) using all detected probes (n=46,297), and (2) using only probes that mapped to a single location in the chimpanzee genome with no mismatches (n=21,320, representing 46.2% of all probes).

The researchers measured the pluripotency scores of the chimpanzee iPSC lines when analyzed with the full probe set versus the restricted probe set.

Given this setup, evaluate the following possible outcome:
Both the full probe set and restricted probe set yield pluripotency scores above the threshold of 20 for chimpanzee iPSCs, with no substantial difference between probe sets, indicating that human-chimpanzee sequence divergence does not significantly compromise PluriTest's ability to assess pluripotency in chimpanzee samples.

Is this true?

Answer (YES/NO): NO